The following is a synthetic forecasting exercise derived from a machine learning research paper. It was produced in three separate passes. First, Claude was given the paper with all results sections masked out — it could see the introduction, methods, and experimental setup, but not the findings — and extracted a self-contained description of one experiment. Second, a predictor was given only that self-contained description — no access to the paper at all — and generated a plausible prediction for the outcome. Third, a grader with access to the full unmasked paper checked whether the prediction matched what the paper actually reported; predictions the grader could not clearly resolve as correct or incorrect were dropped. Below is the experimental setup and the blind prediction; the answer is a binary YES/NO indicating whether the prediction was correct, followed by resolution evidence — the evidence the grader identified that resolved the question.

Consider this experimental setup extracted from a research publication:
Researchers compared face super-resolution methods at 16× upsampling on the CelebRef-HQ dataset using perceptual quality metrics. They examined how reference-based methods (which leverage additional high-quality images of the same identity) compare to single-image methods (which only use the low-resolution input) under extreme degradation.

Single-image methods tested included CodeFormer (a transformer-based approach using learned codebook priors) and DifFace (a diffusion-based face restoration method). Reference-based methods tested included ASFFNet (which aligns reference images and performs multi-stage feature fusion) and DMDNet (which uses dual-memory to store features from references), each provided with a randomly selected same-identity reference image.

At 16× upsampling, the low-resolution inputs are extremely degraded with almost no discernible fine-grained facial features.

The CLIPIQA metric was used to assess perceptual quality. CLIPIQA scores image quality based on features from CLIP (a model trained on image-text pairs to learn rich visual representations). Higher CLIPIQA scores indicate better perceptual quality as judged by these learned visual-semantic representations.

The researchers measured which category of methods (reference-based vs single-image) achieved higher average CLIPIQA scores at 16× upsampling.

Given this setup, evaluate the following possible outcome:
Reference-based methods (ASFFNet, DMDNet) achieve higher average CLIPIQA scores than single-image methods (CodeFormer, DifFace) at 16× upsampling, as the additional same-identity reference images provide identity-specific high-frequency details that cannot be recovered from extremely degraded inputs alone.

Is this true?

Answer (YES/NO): NO